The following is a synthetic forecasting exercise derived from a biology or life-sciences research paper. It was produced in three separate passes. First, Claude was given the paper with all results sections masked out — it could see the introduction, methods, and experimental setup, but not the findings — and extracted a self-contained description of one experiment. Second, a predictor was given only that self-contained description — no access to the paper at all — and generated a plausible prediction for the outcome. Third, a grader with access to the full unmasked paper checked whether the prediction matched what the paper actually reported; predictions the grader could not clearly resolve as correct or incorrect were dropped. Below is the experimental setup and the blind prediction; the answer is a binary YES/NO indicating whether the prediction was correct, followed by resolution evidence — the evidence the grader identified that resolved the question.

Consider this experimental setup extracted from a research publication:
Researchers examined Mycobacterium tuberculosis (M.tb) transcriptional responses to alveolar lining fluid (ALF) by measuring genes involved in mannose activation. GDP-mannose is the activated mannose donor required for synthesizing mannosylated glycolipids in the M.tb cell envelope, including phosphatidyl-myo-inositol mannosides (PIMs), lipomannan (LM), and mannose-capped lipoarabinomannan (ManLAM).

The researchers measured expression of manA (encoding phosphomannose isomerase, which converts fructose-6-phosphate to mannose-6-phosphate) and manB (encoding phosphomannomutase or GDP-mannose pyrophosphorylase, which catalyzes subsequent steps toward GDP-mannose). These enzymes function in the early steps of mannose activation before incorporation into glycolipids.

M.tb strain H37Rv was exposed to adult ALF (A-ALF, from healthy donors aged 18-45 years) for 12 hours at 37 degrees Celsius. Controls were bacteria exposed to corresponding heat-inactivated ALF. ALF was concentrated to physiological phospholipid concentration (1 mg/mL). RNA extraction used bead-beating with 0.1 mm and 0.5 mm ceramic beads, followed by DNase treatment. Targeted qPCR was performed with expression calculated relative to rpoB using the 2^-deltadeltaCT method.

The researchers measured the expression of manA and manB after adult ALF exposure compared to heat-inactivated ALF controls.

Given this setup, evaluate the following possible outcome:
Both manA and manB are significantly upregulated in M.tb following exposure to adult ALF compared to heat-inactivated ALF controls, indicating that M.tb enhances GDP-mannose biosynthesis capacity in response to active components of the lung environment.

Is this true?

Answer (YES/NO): NO